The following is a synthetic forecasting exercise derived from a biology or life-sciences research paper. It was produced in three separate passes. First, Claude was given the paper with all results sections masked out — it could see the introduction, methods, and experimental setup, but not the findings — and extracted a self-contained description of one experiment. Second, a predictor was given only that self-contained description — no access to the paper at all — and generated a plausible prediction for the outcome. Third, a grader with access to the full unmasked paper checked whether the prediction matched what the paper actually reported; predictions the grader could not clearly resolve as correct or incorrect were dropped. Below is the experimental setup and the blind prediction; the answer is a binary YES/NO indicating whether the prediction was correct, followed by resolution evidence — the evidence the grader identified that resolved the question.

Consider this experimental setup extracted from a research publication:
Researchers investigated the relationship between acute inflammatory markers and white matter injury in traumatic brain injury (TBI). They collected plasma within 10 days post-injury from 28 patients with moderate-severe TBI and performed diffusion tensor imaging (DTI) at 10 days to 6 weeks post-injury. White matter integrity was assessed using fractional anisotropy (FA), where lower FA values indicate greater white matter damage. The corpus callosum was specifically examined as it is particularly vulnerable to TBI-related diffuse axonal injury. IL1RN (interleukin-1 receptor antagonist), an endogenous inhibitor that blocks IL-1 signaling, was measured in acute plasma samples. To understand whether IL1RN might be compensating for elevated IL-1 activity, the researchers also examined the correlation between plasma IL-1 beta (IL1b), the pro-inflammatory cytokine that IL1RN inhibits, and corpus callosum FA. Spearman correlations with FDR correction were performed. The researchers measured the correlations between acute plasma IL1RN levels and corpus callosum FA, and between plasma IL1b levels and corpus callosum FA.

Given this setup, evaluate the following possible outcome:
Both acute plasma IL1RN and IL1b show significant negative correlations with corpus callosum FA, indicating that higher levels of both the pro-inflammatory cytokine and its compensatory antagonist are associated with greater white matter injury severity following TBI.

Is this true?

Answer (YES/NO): NO